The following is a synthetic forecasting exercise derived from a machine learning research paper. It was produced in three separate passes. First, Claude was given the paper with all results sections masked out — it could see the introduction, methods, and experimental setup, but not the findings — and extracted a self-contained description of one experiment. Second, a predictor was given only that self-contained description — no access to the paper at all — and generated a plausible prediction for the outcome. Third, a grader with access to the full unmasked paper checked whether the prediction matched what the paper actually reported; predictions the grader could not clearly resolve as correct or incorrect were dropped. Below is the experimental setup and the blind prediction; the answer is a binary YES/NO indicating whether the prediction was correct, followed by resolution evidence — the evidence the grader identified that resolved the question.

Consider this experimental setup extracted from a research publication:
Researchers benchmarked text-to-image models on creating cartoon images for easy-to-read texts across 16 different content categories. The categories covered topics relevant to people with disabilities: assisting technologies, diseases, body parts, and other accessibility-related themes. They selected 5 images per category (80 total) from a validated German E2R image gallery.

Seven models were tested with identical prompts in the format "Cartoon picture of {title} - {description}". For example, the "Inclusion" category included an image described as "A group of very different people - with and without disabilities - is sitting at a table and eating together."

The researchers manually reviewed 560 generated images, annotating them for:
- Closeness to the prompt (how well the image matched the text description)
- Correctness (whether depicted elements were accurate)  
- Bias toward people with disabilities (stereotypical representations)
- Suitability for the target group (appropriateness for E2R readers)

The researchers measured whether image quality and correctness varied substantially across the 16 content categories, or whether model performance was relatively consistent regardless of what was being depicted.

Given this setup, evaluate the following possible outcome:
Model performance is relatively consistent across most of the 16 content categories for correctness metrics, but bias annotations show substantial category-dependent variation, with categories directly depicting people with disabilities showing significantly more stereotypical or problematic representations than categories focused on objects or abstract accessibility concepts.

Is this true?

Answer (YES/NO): NO